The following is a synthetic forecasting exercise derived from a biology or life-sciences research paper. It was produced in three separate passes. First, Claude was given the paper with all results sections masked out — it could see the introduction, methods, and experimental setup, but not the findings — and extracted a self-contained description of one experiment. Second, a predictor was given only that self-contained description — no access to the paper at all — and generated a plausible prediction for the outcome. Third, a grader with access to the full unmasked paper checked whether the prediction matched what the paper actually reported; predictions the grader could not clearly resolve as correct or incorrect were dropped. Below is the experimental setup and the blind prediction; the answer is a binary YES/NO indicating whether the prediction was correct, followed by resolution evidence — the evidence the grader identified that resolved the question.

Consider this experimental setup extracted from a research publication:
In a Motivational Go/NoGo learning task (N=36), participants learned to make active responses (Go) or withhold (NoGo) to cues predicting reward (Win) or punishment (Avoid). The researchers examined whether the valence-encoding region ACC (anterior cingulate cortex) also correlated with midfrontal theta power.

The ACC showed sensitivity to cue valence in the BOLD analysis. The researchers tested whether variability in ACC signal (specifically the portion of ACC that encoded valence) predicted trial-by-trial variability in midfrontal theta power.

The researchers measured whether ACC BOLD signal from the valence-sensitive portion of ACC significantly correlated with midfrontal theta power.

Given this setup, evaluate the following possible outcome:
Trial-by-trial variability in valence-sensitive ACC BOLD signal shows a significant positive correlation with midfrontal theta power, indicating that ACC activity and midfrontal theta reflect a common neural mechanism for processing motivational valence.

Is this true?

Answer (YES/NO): NO